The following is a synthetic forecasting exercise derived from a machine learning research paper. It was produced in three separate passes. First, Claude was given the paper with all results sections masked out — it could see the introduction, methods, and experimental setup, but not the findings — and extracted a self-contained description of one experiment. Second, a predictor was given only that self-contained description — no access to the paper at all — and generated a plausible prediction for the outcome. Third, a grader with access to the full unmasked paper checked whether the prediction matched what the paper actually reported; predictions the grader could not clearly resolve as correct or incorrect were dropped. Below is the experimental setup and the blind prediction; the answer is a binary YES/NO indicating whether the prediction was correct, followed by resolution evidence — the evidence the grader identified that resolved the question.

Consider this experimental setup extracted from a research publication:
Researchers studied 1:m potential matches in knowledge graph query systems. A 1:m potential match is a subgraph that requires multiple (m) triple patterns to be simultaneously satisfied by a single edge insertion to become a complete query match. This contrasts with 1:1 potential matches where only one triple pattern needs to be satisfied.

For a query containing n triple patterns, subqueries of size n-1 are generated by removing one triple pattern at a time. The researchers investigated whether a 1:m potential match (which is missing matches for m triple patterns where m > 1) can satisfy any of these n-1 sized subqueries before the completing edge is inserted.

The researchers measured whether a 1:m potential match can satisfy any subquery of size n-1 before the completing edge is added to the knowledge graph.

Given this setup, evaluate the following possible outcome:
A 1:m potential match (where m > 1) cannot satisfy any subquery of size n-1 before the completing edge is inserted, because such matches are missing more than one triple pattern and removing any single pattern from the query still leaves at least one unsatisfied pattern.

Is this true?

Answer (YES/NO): YES